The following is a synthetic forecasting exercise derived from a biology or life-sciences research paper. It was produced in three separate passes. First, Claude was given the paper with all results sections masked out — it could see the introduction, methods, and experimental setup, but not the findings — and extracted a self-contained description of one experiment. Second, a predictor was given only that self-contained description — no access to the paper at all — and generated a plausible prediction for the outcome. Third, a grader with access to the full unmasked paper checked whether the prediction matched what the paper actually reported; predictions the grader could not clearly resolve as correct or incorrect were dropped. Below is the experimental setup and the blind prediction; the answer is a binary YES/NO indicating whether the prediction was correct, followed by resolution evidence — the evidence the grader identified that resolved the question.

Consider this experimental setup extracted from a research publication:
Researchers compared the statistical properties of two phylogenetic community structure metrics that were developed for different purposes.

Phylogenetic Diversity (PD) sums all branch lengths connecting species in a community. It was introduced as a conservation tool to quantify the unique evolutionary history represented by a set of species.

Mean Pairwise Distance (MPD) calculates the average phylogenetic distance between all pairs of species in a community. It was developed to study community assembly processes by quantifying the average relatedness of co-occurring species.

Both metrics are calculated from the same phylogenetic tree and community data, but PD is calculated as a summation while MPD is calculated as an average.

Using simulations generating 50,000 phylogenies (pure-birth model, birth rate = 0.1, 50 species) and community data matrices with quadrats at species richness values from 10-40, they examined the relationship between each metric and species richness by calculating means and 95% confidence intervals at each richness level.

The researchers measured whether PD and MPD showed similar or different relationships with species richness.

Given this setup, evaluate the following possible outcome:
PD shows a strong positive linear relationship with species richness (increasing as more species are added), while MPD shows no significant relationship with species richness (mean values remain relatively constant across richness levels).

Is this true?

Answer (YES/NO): YES